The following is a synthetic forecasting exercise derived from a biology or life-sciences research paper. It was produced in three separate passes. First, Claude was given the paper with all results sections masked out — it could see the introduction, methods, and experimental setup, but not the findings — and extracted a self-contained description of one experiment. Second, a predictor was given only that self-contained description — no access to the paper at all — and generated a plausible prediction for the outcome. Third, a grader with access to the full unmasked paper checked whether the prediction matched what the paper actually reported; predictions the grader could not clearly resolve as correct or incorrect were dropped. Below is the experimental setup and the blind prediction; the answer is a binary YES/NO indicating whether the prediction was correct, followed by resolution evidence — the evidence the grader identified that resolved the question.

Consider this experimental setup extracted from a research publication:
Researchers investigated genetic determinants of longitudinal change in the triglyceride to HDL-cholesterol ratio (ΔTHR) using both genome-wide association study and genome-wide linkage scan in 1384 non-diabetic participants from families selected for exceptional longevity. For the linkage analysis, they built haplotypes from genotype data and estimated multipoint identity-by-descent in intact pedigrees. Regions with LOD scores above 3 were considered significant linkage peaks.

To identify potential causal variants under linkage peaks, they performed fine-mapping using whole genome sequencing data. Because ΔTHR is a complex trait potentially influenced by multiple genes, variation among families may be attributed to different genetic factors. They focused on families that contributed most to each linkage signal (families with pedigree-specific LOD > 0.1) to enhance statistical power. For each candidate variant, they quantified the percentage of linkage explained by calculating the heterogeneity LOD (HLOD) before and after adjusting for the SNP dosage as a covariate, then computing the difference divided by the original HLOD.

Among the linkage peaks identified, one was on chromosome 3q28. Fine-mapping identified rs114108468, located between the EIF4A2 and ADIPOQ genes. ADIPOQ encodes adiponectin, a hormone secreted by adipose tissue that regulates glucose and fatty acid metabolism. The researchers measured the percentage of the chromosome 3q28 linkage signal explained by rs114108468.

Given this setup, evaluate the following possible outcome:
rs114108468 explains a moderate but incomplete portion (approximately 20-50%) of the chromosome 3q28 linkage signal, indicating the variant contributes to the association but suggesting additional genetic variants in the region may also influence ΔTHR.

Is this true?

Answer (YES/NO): YES